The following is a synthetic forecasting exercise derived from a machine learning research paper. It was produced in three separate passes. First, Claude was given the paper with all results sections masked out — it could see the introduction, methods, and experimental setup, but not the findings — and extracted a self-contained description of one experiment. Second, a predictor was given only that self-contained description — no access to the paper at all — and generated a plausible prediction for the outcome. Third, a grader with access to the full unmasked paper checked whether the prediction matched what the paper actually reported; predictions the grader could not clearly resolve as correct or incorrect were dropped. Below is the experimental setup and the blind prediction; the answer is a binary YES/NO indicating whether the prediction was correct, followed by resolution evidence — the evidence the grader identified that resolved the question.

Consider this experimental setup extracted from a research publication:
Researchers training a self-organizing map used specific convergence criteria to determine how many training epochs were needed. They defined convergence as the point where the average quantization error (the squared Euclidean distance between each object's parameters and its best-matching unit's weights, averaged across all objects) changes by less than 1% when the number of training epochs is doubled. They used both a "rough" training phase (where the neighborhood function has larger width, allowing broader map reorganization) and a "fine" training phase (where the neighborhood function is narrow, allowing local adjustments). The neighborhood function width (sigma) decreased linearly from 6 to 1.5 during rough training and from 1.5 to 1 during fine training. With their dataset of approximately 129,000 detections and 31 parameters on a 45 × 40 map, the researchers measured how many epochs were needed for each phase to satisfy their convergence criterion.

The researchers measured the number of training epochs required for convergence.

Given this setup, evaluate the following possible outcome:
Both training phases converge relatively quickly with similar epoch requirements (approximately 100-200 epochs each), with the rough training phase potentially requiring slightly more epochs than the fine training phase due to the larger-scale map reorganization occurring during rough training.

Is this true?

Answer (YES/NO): NO